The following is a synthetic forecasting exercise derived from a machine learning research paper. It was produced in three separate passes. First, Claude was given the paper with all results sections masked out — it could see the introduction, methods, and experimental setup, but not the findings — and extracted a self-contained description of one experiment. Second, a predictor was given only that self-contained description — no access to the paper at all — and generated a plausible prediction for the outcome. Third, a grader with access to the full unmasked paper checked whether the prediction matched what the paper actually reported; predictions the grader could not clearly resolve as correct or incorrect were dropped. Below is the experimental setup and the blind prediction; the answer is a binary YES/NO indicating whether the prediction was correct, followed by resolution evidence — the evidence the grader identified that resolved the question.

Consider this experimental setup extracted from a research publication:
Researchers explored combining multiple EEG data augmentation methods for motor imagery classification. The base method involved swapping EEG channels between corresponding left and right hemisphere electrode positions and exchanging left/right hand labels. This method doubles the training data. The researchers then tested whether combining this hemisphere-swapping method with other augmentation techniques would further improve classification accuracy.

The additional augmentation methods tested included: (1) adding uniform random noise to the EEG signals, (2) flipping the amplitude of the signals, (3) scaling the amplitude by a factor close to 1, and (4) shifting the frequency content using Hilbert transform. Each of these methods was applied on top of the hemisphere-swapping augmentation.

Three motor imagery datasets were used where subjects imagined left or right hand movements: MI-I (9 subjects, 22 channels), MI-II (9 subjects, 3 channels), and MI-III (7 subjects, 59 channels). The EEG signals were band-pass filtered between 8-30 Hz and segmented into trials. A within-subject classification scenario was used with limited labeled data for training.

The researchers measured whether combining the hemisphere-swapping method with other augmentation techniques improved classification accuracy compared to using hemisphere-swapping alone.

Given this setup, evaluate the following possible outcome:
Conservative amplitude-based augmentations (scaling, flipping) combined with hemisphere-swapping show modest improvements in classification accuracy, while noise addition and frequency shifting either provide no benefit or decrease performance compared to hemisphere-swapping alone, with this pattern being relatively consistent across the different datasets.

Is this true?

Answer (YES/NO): NO